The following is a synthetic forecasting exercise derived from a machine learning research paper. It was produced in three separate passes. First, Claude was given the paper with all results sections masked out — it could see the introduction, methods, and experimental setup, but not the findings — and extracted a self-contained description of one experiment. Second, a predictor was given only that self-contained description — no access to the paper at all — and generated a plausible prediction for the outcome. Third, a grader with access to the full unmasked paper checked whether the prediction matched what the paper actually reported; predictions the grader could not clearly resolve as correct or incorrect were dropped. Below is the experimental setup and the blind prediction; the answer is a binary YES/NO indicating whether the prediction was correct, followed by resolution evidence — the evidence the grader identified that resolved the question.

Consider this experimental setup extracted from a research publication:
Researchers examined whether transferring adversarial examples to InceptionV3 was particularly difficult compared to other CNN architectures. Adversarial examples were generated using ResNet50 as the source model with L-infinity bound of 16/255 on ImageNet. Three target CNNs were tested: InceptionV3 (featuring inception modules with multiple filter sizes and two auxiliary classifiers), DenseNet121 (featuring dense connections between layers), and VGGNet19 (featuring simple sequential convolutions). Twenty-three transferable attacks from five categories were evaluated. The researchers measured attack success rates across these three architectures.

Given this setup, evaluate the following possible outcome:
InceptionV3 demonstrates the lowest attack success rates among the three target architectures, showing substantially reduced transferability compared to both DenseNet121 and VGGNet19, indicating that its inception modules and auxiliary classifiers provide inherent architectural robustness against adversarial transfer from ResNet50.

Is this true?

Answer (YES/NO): YES